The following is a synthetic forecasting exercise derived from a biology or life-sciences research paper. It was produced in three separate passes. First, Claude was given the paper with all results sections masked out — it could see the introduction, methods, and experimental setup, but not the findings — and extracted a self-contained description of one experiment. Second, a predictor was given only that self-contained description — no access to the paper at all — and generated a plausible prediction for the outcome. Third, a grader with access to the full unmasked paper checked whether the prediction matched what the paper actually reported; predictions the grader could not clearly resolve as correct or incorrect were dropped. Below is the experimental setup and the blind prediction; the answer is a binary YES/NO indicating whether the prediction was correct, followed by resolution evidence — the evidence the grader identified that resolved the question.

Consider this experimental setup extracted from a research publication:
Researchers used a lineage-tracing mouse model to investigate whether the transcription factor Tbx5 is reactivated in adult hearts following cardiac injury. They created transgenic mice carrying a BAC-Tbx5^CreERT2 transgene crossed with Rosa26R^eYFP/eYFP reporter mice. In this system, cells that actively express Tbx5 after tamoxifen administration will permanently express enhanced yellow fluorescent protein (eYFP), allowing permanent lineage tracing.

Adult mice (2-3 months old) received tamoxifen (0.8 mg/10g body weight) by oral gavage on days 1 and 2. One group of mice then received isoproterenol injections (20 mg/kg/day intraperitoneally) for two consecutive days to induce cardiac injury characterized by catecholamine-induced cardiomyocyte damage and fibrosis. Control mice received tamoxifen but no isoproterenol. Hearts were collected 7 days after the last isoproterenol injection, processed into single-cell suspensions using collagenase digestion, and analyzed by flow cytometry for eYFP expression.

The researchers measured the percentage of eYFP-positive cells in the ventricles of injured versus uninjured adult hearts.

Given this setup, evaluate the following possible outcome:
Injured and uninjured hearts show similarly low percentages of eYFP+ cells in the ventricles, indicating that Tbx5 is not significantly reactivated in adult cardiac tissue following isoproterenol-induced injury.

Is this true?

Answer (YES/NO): NO